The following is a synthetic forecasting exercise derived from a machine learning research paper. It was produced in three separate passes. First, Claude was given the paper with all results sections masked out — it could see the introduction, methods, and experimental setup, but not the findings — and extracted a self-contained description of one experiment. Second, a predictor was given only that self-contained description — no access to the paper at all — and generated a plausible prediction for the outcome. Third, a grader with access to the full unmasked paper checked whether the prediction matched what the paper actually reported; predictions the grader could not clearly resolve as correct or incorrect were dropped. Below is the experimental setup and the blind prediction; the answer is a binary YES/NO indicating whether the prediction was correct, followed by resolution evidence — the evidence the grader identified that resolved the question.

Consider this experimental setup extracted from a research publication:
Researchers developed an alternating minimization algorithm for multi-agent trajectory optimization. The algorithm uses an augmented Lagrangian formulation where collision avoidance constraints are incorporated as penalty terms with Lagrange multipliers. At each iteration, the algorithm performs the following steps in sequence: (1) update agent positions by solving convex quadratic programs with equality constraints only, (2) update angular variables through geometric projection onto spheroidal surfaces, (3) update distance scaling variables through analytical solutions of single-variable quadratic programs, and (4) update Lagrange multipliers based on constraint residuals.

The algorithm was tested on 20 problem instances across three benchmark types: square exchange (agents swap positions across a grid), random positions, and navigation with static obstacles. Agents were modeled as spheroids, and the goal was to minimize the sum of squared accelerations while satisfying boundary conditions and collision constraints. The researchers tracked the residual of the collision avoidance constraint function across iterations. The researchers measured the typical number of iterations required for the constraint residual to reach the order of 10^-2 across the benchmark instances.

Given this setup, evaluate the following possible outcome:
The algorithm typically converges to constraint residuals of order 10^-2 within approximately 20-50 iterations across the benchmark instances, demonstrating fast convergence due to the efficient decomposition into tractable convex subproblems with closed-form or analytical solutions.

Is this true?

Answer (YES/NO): NO